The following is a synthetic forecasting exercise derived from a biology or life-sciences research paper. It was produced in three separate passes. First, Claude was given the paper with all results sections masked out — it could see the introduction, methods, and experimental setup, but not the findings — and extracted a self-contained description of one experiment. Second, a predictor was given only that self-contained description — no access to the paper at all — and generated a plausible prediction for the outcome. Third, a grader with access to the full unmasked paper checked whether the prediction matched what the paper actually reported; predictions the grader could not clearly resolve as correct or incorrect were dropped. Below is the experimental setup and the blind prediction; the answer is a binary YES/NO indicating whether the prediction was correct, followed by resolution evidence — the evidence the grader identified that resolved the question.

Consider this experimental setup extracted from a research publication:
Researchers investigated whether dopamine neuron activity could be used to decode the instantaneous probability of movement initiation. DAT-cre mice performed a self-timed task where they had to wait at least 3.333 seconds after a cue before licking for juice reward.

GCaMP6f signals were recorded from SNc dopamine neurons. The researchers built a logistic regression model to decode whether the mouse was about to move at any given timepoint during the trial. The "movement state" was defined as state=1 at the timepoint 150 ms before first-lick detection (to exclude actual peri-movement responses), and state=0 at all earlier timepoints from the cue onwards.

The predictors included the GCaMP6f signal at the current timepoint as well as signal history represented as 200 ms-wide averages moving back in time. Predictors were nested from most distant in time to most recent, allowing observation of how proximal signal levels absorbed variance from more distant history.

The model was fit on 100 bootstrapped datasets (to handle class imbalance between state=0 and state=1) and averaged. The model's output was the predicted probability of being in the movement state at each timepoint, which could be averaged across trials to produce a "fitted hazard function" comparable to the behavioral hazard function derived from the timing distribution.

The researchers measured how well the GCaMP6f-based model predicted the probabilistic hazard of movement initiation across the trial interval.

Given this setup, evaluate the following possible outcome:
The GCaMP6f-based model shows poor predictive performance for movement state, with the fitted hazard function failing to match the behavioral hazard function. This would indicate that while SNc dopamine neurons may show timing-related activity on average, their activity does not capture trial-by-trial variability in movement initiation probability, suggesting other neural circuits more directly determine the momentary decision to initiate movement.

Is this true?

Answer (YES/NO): NO